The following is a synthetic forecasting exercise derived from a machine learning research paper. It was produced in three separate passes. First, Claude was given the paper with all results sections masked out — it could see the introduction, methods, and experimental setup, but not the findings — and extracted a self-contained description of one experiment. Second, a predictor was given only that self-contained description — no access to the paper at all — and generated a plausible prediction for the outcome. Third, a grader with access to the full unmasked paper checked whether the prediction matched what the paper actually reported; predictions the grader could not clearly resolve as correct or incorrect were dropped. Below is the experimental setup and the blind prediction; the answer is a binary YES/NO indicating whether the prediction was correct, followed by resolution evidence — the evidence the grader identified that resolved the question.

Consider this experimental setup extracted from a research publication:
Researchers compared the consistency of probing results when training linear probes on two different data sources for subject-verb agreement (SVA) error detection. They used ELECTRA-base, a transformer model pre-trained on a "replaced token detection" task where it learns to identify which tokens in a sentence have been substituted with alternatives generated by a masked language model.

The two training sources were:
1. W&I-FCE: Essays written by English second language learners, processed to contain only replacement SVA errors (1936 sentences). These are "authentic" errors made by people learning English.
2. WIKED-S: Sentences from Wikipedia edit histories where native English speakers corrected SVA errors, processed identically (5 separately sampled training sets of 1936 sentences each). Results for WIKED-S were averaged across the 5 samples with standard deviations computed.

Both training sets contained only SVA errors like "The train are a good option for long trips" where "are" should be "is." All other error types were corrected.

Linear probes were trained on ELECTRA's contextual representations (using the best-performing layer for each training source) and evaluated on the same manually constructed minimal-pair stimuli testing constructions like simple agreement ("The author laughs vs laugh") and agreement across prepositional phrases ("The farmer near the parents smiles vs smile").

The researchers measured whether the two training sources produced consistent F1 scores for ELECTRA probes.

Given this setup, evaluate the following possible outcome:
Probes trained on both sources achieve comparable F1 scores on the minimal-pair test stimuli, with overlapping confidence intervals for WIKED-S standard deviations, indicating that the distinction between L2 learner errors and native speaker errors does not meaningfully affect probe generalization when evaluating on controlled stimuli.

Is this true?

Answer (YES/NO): NO